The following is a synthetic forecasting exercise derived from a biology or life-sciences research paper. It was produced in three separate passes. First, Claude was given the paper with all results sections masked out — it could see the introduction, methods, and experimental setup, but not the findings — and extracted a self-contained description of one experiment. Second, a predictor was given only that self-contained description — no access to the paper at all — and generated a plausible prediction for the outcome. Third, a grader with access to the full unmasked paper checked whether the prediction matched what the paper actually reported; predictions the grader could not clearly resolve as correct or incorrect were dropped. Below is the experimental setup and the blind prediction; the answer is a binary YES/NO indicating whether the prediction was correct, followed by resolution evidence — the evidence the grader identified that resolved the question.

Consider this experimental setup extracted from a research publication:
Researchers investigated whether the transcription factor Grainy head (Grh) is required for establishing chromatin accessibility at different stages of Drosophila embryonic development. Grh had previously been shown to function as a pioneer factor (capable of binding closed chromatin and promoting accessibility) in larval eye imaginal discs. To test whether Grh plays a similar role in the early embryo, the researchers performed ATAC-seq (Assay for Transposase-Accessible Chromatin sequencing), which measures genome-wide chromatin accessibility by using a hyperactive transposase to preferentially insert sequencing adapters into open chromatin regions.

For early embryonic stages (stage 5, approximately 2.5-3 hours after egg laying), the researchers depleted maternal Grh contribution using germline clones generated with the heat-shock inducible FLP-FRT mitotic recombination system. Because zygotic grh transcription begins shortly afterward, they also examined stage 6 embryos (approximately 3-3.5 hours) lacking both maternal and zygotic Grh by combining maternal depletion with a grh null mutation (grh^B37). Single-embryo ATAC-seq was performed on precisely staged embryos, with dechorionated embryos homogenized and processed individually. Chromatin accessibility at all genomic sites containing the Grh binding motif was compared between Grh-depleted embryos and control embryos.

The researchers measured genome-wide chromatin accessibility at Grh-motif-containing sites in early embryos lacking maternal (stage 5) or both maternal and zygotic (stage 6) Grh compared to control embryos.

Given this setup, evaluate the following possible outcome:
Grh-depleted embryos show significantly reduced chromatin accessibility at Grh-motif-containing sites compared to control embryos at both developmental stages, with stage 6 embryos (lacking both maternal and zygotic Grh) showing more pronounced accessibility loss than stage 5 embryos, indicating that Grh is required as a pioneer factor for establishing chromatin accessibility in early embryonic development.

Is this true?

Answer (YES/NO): NO